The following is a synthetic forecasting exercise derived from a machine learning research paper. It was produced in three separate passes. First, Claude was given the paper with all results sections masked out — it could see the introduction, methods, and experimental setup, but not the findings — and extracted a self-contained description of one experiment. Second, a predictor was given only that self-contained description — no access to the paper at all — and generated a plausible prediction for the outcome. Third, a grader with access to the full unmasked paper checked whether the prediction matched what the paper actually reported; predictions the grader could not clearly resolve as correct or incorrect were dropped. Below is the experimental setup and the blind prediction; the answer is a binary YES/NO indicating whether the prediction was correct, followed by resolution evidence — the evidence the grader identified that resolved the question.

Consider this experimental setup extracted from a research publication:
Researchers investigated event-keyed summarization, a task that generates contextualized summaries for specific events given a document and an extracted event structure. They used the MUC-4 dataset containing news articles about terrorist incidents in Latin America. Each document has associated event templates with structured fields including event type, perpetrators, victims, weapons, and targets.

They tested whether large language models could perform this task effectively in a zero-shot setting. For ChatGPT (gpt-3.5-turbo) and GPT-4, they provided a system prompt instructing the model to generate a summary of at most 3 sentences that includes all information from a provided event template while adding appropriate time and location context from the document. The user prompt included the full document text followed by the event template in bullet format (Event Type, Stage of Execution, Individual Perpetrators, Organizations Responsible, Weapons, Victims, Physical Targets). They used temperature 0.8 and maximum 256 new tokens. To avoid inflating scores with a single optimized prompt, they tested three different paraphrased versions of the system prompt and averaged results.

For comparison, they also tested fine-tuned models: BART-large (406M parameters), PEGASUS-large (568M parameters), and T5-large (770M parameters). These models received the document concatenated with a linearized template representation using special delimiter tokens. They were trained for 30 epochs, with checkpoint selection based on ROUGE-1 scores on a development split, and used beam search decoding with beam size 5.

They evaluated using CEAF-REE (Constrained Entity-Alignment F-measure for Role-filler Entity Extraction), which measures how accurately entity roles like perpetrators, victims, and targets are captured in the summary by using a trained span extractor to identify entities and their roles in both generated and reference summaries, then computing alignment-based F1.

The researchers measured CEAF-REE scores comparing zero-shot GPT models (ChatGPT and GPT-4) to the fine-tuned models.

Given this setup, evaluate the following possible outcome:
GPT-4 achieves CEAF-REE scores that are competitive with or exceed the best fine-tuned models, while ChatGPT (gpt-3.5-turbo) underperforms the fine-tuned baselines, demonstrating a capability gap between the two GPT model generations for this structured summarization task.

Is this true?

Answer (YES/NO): NO